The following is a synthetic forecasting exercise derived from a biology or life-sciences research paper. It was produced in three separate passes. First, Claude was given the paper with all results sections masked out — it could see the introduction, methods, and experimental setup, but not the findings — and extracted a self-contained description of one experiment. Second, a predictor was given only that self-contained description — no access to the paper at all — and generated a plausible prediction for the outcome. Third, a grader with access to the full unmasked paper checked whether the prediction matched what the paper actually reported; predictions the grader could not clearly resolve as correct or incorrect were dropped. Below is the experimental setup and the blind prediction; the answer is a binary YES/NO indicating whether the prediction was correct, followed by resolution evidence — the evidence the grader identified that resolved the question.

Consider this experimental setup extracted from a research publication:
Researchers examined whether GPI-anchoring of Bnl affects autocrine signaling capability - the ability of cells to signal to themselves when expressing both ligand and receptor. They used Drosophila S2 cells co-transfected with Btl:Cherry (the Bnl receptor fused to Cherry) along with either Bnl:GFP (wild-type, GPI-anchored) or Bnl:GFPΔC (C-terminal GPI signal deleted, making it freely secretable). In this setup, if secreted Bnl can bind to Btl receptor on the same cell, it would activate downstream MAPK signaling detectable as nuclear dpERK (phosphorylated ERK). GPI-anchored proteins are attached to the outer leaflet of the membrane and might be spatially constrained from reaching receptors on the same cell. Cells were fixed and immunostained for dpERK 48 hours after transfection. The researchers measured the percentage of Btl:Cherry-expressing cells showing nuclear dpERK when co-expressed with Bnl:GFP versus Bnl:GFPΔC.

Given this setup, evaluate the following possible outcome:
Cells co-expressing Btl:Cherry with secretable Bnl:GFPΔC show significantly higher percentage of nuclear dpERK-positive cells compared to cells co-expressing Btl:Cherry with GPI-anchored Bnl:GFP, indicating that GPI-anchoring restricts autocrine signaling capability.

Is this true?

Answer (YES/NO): NO